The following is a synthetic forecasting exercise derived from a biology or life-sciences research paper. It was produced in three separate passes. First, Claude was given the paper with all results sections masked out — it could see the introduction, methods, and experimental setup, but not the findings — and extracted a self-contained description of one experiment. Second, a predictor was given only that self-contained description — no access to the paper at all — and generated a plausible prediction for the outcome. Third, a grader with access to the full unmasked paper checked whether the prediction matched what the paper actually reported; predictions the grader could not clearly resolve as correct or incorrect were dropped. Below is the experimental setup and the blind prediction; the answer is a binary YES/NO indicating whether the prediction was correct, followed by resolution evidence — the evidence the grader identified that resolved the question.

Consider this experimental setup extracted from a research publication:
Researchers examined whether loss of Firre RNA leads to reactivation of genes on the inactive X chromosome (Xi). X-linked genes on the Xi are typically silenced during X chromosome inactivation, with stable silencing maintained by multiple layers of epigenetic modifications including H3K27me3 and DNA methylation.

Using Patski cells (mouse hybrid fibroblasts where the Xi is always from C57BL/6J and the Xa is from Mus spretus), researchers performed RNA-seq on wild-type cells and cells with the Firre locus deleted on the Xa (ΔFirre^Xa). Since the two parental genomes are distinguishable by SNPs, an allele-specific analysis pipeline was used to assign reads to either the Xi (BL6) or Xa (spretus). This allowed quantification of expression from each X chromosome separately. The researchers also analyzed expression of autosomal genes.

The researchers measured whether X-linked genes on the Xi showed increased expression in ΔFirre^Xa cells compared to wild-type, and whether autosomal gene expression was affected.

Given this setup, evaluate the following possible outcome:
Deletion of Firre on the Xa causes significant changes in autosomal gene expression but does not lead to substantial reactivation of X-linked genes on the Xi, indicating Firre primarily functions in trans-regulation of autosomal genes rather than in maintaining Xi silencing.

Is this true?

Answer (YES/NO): NO